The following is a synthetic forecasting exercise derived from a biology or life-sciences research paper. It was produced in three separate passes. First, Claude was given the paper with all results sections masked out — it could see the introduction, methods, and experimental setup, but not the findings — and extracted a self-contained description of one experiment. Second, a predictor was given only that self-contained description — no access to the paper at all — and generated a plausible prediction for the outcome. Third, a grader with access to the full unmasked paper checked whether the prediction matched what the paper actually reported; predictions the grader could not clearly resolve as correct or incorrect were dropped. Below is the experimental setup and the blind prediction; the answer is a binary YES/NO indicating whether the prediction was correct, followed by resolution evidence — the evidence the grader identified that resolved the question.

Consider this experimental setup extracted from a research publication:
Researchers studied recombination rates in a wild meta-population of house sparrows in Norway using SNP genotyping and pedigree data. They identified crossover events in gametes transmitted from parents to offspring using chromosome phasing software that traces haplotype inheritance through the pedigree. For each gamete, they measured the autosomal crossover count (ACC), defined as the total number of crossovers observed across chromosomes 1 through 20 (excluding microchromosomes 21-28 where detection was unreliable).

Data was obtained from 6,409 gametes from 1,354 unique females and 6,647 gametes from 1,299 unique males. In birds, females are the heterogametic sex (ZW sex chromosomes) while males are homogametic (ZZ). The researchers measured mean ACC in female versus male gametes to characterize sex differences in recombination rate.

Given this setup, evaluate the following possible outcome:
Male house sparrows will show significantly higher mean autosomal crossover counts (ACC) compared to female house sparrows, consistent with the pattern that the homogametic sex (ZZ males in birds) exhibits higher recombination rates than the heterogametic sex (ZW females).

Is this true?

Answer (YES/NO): NO